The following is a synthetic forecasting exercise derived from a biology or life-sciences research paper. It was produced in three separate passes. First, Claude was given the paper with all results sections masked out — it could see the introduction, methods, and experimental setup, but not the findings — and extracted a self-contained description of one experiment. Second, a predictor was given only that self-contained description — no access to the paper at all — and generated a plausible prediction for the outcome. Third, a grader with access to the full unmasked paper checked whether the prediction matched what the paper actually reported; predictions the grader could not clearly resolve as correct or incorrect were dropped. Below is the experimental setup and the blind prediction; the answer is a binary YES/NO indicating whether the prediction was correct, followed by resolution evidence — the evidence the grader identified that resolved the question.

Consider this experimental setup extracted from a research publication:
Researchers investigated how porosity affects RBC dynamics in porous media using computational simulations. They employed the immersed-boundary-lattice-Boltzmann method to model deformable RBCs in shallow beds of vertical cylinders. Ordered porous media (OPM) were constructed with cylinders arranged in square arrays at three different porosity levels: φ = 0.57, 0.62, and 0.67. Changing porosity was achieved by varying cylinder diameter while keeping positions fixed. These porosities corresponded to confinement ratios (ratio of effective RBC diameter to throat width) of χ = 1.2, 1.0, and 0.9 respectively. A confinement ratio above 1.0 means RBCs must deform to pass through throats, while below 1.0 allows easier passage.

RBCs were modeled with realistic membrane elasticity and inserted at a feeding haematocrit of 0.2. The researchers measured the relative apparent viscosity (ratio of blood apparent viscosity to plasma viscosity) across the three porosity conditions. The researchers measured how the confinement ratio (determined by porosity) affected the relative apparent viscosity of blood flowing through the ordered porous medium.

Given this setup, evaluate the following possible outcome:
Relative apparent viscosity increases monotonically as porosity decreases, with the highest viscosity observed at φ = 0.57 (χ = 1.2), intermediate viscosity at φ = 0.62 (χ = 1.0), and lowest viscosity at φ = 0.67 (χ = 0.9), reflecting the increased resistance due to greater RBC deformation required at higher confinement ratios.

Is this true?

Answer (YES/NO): NO